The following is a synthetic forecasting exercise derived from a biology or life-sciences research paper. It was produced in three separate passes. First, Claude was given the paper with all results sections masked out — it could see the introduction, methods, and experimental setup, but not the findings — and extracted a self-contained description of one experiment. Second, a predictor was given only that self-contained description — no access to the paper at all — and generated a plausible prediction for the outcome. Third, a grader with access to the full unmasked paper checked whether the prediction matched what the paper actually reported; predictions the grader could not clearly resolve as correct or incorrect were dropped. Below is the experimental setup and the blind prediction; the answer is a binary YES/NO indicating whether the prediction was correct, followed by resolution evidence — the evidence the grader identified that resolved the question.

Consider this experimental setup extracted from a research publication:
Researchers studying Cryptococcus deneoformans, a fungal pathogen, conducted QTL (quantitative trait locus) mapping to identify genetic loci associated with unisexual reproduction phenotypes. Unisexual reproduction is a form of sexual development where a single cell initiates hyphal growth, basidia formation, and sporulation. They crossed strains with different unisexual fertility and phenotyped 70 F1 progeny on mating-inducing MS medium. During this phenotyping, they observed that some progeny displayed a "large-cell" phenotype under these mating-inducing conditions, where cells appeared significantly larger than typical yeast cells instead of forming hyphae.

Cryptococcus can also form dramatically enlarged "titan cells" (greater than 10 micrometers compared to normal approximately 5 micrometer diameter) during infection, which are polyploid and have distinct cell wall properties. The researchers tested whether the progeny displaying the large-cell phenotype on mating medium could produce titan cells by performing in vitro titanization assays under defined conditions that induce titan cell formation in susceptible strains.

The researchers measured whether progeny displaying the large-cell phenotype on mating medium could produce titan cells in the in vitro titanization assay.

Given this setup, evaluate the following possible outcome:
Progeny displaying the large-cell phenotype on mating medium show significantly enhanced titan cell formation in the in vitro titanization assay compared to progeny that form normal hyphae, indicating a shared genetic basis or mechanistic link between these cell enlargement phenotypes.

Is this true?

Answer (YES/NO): YES